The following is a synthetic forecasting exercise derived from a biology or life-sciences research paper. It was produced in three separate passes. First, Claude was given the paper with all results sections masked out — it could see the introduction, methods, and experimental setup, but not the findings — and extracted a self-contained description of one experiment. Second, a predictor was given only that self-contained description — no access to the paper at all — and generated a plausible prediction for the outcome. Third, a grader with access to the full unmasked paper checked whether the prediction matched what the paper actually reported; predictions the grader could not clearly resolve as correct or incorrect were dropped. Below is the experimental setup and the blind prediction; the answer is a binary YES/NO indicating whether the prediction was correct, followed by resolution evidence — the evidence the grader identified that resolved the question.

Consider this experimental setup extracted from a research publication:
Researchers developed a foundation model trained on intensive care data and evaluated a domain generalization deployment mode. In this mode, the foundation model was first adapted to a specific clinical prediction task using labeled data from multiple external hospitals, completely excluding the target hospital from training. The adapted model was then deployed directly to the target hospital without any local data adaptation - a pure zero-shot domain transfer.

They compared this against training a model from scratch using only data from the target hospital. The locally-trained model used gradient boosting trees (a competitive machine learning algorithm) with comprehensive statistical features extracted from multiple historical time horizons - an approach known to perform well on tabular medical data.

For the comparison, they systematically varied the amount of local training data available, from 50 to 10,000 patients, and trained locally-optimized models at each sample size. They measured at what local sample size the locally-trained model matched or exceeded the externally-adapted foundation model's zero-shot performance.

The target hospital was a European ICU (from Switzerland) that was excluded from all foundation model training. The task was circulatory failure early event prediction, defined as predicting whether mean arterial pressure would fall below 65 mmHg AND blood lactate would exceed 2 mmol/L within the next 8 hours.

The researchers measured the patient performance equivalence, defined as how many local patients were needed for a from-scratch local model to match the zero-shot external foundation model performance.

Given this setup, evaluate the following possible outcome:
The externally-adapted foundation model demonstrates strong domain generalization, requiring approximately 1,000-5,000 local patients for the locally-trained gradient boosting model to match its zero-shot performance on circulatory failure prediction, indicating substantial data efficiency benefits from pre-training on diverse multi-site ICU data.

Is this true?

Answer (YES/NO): NO